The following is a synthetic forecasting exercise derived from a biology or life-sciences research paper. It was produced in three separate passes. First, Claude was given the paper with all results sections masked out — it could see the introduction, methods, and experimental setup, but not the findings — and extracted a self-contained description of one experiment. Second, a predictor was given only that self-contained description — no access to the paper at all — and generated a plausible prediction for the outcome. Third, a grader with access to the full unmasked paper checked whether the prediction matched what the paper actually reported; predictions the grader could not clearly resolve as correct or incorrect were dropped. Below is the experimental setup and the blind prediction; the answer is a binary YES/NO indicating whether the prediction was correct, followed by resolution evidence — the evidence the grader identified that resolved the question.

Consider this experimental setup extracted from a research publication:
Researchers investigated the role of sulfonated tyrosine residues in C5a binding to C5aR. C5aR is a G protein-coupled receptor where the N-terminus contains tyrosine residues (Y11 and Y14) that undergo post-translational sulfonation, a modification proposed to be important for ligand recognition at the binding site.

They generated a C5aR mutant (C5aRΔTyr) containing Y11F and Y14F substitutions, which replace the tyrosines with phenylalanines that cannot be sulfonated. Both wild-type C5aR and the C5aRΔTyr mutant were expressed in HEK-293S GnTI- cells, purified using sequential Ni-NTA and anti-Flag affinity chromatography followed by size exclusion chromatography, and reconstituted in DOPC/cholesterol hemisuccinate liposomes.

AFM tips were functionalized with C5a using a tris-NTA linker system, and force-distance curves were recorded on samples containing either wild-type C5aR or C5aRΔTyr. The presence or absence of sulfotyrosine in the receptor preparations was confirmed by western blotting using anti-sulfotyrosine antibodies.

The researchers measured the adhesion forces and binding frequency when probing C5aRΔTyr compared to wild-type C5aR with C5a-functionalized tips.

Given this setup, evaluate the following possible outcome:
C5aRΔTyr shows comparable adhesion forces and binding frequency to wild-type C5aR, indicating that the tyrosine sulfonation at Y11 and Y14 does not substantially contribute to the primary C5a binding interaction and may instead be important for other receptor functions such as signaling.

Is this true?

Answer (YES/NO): NO